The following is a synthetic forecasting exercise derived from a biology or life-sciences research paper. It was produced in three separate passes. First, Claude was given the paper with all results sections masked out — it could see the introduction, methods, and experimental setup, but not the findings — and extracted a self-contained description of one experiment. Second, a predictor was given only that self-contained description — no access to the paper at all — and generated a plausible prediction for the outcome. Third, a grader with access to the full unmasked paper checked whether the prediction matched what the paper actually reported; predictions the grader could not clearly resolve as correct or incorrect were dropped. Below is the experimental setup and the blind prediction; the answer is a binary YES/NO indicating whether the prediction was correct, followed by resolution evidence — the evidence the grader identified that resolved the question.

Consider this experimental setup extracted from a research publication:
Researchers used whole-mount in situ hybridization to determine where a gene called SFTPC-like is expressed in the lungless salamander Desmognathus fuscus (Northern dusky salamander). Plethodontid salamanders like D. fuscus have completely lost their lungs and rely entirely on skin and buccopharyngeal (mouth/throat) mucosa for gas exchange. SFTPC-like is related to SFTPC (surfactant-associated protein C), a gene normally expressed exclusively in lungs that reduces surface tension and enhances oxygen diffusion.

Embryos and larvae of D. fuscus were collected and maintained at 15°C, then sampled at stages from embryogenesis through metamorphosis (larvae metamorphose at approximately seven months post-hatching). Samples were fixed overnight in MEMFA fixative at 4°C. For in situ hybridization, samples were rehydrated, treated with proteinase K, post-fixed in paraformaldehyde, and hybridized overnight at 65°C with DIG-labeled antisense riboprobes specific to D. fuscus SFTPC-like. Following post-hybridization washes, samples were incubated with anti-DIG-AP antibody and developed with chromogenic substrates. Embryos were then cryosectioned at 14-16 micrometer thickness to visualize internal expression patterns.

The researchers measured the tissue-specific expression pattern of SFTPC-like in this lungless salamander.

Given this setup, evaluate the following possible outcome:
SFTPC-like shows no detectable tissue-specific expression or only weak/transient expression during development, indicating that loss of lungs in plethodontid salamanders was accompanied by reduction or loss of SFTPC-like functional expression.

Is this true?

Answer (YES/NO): NO